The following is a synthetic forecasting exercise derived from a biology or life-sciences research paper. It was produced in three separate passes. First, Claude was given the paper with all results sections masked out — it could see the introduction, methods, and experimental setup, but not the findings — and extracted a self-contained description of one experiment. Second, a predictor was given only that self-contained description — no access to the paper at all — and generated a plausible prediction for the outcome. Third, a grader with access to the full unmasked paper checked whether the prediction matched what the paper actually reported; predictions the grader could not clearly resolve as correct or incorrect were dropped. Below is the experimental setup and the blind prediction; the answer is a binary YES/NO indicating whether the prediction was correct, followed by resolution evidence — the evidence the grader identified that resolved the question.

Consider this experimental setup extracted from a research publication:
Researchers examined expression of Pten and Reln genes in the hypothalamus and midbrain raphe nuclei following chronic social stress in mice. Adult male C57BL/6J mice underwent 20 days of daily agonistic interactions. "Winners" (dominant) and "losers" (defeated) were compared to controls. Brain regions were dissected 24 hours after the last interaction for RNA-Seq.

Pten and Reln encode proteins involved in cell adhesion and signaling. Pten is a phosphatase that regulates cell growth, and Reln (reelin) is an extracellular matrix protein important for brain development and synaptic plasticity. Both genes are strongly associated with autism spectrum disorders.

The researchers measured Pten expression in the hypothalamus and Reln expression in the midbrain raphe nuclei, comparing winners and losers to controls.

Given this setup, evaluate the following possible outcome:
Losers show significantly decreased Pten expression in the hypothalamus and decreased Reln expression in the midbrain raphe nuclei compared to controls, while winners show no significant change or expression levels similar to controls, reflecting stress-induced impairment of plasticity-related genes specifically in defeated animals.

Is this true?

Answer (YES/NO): NO